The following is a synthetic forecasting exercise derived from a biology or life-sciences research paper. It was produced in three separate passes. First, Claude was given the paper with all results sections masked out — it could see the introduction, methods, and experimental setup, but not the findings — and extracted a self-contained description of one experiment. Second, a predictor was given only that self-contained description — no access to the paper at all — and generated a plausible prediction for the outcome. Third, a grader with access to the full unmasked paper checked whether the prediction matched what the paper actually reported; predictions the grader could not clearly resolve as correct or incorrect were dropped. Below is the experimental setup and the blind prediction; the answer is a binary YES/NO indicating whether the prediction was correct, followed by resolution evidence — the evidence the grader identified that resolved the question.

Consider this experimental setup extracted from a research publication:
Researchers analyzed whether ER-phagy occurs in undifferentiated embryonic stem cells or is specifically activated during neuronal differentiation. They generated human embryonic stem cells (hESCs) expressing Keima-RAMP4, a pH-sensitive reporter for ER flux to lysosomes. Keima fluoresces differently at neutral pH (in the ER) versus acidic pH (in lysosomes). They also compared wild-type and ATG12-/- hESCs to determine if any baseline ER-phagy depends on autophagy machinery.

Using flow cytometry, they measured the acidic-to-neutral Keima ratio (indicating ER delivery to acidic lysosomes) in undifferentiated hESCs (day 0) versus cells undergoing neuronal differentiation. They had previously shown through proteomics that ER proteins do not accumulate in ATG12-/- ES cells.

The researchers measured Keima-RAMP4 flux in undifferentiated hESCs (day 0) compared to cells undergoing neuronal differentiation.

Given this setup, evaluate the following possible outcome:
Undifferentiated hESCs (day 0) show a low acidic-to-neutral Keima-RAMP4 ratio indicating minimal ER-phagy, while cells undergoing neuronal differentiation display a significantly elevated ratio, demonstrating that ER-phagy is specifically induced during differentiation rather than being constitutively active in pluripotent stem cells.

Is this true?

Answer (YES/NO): YES